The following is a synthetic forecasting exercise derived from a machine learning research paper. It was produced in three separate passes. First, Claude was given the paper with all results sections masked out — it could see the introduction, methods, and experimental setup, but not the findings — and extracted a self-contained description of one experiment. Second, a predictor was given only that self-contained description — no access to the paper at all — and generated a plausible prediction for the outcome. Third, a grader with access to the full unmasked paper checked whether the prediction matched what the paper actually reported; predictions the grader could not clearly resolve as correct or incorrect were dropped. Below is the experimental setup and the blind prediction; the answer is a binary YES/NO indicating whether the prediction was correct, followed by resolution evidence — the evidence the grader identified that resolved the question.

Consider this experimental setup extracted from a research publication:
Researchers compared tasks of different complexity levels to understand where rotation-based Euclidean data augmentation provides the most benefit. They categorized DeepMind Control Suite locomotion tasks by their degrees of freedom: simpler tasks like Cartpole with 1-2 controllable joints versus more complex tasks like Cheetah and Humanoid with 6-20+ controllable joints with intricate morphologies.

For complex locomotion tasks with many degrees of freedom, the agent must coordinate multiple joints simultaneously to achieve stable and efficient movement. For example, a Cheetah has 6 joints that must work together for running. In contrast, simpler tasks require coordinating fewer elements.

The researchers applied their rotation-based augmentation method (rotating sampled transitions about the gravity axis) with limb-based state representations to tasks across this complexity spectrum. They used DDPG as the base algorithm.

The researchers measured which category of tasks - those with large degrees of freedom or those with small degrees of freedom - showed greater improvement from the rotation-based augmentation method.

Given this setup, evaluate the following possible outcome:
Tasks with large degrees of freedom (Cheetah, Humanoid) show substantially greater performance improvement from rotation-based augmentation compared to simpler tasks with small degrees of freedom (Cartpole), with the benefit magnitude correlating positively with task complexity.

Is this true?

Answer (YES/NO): YES